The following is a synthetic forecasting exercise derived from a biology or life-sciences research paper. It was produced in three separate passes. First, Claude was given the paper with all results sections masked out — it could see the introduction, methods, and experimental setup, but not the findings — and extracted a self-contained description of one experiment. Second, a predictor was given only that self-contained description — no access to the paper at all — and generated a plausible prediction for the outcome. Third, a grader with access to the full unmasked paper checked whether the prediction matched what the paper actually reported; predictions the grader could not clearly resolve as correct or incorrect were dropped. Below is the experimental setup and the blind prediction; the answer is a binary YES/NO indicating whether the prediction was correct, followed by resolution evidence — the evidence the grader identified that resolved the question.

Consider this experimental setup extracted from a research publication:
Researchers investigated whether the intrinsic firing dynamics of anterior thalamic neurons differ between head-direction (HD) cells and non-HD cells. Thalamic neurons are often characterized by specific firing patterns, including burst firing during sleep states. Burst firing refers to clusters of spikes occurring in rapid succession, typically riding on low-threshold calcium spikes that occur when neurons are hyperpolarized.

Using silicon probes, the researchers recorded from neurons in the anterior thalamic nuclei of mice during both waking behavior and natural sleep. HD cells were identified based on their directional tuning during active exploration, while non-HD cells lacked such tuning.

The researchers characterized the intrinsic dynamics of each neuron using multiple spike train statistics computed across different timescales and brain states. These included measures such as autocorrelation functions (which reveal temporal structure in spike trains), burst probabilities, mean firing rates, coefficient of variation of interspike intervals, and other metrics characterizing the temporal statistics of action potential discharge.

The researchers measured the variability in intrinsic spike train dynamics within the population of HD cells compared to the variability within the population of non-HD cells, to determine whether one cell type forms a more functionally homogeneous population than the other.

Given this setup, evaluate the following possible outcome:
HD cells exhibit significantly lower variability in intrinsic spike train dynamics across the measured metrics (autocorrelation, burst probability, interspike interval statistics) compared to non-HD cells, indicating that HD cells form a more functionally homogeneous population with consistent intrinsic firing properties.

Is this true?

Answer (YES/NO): YES